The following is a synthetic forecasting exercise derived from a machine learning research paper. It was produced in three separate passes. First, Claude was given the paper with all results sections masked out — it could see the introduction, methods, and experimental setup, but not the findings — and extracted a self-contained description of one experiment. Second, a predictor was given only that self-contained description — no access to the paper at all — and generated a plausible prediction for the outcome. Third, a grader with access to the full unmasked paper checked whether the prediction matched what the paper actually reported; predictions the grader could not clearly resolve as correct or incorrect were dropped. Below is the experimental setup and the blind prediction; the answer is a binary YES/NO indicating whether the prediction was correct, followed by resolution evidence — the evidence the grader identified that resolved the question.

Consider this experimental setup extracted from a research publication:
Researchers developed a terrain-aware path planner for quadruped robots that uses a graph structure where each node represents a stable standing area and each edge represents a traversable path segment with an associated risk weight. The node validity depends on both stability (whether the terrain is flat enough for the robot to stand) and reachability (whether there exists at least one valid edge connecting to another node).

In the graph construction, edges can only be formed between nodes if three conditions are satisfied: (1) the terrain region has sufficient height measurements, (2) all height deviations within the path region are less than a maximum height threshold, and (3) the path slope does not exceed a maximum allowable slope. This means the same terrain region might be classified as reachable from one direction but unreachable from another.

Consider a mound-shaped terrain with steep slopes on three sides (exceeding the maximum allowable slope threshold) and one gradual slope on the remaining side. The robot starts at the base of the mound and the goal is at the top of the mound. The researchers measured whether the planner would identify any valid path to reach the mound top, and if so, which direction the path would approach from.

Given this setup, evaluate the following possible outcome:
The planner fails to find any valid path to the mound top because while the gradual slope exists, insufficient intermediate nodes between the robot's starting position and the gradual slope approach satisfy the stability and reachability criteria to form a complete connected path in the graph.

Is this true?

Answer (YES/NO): NO